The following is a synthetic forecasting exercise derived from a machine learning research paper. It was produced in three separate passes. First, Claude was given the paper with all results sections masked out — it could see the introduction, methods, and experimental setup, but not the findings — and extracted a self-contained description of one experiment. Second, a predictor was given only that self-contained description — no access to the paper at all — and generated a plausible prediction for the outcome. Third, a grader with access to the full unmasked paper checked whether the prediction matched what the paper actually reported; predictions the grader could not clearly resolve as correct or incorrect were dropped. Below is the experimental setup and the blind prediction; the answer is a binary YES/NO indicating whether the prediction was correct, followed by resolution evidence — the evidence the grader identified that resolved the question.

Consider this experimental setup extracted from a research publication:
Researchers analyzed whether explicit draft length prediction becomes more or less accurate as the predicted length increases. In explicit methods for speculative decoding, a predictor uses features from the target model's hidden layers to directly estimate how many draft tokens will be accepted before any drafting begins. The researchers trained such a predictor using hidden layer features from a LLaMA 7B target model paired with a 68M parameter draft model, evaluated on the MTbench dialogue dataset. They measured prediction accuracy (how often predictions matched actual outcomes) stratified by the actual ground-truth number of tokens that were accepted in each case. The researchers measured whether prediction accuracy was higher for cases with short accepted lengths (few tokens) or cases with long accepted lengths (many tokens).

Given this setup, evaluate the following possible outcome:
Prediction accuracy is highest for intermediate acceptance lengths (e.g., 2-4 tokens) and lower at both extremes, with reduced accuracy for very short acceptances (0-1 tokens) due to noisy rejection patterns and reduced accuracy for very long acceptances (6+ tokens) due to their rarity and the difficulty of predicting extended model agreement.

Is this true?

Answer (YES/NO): NO